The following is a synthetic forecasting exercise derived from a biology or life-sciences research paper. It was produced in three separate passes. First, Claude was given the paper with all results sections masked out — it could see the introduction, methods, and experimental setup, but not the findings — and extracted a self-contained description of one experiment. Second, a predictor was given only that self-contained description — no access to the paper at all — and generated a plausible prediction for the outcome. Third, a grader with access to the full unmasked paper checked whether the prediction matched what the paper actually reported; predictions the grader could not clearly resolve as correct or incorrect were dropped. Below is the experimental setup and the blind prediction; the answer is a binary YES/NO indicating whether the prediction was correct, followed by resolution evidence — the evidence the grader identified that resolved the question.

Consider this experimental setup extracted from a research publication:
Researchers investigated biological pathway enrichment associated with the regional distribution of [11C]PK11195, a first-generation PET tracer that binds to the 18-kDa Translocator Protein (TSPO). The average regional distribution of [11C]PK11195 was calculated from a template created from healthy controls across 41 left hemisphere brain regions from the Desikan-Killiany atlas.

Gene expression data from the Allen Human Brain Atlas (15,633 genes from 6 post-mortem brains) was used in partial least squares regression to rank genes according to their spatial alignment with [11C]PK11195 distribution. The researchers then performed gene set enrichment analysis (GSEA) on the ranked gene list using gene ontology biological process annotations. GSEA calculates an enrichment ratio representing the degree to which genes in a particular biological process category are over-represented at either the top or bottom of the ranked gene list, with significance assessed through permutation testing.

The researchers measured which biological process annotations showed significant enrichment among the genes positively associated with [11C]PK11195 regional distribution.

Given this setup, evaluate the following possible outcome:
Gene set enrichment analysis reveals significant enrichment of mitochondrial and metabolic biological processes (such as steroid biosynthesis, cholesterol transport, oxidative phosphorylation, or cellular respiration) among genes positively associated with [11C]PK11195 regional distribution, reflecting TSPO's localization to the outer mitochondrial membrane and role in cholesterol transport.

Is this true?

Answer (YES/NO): NO